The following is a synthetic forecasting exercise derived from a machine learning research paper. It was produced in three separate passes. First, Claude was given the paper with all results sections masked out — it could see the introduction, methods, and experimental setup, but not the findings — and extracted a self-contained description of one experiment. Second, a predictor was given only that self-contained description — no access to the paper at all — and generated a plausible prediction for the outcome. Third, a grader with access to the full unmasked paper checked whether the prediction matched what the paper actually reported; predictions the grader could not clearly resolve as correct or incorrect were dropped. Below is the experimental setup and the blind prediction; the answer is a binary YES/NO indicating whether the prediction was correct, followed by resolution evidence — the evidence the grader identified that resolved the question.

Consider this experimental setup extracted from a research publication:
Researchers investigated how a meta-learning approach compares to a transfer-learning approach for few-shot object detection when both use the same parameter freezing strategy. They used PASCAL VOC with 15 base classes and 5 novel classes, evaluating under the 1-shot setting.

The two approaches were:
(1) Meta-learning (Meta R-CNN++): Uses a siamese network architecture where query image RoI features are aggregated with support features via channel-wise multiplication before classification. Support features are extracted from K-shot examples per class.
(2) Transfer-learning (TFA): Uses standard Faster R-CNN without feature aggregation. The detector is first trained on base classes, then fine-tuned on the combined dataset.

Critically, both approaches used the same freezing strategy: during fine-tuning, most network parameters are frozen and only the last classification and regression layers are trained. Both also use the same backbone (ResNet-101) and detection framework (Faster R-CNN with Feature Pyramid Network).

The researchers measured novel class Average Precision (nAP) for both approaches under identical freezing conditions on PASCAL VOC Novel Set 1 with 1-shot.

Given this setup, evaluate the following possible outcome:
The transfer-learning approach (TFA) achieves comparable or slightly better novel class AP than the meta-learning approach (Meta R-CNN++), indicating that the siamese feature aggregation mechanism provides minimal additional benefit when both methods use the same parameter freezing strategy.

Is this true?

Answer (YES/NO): NO